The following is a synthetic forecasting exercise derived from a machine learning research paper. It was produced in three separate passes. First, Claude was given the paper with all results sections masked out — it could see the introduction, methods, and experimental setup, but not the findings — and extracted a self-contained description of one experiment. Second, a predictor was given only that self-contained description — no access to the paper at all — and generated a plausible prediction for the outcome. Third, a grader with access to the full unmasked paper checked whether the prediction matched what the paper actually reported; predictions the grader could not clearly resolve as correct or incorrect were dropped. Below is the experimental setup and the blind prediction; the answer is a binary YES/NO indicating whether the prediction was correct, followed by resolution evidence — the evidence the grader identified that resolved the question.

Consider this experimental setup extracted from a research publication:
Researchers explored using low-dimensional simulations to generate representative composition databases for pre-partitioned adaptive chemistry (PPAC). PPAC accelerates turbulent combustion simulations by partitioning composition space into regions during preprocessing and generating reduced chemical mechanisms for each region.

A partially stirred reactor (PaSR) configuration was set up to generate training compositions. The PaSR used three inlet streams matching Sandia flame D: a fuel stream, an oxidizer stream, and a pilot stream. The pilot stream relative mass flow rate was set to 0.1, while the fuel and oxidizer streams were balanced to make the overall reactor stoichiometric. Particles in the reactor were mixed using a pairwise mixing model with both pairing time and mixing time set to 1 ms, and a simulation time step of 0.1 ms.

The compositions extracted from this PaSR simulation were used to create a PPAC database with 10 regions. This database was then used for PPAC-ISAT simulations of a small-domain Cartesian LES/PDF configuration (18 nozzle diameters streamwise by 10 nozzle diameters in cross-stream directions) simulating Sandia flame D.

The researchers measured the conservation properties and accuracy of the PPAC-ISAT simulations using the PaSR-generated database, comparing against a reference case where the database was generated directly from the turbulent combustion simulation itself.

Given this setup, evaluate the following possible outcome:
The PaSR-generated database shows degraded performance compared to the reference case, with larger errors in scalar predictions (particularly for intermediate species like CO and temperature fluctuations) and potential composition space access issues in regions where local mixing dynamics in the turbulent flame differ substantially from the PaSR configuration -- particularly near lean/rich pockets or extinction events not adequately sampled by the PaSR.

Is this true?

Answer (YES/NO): NO